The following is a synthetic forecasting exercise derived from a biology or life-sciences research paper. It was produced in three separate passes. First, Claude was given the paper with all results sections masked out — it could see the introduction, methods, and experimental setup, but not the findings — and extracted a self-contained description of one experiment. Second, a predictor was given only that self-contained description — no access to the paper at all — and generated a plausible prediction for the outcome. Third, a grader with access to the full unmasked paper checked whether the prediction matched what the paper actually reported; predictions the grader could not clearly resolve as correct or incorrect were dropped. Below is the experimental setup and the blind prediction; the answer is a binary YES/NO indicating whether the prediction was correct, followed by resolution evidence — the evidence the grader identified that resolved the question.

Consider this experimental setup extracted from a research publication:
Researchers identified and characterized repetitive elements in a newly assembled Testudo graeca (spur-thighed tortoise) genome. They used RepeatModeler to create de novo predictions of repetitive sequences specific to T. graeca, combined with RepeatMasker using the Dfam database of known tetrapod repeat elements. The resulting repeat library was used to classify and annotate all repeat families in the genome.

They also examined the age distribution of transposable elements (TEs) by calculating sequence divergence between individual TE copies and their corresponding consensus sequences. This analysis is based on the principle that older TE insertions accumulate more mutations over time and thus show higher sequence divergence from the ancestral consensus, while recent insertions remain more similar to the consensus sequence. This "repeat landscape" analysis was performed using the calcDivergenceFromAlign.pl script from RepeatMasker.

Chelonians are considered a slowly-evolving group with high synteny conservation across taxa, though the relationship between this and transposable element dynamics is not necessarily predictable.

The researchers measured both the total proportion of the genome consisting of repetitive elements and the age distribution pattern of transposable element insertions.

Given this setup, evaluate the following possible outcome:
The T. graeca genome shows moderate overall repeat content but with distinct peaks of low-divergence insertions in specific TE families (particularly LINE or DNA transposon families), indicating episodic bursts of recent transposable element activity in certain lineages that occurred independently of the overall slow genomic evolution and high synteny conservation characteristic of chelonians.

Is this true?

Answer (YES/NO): NO